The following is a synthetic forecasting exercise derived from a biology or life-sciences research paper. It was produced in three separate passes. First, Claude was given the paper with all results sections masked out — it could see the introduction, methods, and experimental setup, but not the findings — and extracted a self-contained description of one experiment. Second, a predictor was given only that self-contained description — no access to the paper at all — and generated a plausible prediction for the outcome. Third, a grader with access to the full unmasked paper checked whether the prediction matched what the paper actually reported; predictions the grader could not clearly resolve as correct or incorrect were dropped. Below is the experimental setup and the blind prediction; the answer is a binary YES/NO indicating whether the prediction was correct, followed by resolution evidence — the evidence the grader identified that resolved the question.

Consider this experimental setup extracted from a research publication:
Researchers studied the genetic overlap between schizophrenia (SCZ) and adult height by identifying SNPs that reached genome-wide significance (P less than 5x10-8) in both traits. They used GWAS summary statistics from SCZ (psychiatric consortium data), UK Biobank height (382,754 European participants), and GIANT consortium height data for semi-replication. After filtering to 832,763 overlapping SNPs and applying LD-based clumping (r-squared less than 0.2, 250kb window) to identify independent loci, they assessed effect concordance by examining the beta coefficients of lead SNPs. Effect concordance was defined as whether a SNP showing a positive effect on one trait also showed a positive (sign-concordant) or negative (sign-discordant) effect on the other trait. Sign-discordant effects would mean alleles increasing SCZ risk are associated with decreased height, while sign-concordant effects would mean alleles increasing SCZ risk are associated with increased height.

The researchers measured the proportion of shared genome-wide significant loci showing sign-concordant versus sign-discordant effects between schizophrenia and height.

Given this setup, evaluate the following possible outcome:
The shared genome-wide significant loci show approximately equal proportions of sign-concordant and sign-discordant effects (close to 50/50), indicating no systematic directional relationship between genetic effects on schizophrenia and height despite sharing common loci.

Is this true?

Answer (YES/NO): YES